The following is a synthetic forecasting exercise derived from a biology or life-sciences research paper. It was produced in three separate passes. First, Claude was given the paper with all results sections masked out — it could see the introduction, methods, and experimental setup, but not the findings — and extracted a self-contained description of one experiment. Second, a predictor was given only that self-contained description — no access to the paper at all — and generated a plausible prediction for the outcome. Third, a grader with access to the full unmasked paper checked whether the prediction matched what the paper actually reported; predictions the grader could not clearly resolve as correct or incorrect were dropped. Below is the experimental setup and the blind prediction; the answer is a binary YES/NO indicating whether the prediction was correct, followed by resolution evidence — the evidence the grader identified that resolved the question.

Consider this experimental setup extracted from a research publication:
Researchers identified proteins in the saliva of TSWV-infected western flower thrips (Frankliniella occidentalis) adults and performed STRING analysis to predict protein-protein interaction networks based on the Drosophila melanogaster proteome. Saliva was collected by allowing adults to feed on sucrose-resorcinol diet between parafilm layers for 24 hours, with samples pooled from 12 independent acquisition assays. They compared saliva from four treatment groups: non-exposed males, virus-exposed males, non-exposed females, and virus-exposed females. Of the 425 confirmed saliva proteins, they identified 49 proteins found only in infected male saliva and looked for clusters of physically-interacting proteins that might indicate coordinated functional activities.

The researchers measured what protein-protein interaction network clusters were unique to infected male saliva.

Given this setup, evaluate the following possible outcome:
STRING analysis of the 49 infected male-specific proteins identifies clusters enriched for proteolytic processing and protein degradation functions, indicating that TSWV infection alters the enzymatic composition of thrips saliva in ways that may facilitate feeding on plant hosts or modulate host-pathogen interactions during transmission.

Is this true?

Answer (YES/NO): YES